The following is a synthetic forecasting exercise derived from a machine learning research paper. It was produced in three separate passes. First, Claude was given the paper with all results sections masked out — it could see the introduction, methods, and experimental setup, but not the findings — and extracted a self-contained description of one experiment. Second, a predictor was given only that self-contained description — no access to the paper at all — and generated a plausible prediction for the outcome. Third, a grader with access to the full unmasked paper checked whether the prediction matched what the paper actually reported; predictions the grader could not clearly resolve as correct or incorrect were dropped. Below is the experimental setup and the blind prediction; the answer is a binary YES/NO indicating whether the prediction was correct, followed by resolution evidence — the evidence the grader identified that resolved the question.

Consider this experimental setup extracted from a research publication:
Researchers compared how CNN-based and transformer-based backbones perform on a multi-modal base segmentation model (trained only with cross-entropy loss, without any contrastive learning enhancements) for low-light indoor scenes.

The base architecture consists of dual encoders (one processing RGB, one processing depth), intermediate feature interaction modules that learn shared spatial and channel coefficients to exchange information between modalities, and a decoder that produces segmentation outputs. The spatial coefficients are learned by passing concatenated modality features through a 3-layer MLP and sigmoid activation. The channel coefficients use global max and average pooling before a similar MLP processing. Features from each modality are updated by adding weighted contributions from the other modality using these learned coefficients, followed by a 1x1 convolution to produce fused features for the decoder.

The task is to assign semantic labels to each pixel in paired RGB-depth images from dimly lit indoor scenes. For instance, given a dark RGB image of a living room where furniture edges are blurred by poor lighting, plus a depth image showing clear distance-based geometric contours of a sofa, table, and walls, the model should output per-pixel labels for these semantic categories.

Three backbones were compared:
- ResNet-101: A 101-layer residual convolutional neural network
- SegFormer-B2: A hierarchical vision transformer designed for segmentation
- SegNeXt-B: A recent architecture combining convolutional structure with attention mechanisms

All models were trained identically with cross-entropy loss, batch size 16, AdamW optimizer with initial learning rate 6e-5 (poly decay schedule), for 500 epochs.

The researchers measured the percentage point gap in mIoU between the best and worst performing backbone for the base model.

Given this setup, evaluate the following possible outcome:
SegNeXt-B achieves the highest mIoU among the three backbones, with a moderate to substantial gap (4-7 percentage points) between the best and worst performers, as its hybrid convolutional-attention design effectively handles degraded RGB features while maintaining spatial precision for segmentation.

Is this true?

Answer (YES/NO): NO